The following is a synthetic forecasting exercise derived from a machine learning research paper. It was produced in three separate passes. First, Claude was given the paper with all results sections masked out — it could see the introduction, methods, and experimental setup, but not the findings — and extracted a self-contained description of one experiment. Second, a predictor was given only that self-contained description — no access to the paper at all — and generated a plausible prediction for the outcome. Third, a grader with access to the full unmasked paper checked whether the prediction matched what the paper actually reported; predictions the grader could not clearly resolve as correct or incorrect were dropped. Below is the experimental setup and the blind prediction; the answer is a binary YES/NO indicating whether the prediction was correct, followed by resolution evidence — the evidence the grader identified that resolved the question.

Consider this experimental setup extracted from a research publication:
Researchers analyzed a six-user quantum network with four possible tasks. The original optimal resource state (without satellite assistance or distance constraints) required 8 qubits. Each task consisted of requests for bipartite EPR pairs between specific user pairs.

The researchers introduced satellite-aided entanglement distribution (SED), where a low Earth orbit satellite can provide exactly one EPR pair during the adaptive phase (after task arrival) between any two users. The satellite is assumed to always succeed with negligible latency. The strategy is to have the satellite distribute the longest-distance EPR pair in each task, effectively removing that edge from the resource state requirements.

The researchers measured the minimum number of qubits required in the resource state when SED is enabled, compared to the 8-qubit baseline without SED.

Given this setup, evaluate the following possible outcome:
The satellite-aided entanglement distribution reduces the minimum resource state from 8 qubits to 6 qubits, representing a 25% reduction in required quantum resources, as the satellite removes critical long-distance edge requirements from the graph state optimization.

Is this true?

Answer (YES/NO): NO